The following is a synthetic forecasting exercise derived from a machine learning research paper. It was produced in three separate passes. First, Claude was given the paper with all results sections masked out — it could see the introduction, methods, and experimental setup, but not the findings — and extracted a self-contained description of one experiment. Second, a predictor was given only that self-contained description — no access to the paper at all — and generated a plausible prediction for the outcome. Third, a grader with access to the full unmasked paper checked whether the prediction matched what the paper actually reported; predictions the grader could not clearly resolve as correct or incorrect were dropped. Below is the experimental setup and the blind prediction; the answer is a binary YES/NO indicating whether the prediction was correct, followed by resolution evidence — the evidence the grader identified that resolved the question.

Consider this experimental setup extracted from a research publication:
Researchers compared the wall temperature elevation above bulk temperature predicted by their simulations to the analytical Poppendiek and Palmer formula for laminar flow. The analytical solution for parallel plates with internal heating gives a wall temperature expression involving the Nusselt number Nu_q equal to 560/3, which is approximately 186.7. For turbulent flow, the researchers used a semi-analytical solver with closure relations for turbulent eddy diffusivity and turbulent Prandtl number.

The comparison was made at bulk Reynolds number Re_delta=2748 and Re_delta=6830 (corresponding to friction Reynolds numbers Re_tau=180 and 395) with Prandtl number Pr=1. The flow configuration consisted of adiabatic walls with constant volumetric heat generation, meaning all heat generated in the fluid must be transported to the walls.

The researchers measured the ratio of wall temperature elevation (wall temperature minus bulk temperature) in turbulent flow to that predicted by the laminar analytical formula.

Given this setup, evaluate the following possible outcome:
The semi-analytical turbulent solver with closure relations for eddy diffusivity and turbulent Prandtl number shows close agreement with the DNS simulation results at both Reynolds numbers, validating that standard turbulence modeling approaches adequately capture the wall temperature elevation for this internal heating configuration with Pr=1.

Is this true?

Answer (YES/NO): NO